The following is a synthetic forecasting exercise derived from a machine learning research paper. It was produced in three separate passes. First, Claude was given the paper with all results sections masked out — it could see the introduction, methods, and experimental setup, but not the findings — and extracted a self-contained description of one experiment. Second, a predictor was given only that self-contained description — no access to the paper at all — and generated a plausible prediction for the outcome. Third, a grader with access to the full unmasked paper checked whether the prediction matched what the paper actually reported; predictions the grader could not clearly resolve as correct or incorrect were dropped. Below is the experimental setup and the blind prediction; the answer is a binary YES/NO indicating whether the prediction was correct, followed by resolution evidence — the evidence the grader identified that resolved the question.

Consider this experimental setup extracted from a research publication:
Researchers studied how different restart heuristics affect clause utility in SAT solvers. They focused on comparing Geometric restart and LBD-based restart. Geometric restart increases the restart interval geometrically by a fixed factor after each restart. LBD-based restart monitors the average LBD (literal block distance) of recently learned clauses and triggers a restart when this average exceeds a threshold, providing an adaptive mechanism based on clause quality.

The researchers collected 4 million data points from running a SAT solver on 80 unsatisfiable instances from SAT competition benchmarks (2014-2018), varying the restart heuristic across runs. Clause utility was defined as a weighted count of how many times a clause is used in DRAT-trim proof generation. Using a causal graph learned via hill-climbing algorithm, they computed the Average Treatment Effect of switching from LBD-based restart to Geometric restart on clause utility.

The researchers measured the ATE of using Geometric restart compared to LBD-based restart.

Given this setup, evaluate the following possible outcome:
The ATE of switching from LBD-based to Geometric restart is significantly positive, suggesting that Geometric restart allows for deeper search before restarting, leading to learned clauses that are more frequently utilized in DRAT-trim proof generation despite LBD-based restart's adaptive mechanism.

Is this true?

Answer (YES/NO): YES